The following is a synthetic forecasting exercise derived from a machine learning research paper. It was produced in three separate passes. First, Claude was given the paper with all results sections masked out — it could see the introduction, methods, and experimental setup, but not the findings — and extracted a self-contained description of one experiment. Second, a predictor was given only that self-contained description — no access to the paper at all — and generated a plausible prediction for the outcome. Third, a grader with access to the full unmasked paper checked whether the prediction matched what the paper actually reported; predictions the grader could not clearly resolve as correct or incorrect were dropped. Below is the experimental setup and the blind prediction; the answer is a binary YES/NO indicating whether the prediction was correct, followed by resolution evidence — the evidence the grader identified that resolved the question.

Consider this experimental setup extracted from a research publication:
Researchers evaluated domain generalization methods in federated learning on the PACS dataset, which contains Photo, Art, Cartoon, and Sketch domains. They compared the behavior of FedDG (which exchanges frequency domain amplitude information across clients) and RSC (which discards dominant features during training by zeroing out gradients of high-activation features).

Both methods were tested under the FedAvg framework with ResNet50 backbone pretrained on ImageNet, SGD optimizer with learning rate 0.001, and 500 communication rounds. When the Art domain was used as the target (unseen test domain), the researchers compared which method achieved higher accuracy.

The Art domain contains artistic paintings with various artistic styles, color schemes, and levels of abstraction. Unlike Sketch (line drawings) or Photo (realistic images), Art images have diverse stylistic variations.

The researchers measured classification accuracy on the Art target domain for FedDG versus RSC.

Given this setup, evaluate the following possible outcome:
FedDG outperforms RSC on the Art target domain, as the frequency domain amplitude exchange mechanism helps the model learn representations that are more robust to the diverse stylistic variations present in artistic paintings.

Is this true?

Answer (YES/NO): YES